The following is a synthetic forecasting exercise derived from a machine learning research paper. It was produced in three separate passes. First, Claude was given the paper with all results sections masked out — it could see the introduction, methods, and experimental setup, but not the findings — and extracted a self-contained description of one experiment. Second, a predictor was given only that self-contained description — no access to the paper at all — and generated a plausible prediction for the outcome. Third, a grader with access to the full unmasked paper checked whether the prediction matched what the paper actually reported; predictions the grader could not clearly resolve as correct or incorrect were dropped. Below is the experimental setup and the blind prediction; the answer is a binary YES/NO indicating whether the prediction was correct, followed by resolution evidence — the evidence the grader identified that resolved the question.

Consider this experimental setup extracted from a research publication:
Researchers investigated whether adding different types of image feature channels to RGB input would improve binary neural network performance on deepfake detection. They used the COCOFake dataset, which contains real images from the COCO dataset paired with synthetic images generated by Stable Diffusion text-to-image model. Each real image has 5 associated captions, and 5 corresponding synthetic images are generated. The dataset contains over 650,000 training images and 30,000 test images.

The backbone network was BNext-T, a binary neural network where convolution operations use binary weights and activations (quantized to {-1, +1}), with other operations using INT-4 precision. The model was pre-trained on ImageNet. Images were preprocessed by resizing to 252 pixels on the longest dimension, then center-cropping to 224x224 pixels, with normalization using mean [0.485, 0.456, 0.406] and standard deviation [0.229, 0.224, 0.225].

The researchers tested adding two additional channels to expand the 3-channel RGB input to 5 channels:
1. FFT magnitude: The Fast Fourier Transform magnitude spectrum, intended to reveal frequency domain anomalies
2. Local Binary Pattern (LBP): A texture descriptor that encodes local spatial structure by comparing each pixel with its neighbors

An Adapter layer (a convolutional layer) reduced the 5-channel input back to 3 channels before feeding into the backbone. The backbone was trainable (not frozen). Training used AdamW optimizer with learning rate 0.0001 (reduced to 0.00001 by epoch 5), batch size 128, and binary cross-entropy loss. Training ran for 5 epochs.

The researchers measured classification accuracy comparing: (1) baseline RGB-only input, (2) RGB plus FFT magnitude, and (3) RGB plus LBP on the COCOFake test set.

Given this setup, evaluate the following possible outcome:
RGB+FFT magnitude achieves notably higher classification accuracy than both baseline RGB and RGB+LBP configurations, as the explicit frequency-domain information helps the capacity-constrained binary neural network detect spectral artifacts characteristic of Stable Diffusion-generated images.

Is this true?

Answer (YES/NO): NO